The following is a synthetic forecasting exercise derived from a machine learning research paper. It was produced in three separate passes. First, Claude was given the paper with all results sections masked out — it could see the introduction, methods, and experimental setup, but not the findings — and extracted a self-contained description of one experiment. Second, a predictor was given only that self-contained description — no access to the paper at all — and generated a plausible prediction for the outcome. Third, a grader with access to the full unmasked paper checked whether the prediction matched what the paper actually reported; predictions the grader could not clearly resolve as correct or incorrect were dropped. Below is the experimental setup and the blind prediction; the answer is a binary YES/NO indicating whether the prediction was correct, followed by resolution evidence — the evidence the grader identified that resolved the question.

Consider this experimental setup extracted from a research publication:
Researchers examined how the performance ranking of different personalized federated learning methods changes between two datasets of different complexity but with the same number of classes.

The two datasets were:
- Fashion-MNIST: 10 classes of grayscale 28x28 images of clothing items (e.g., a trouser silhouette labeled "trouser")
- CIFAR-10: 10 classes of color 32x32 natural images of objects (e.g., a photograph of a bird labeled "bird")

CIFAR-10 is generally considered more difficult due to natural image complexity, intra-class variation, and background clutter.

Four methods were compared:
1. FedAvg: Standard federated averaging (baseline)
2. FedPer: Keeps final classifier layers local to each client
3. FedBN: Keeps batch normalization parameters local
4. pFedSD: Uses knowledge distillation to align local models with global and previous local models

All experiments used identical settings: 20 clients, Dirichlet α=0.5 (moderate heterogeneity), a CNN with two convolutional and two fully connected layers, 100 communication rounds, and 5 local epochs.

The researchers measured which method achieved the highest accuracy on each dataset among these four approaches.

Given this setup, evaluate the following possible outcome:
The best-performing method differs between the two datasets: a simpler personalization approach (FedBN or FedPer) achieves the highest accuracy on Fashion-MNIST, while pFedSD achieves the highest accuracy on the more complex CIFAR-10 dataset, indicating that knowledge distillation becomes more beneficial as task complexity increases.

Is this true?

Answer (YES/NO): NO